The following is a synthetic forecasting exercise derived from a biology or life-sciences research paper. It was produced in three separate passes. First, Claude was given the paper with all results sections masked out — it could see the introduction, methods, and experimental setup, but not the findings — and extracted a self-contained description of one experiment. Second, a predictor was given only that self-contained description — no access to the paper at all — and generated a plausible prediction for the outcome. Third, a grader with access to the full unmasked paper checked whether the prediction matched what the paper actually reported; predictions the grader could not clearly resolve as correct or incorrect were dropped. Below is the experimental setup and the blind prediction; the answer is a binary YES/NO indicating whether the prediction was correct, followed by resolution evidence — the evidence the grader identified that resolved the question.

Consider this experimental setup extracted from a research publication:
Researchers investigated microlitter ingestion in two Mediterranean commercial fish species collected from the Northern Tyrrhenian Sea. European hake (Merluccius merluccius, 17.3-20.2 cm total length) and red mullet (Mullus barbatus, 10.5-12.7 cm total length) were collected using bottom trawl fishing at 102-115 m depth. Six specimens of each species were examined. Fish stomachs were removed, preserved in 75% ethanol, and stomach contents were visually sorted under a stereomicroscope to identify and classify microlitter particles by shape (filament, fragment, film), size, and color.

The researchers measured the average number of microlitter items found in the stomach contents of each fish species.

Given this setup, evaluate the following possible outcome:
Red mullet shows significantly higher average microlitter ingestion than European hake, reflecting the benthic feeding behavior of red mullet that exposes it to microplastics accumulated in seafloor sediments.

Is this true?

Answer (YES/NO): NO